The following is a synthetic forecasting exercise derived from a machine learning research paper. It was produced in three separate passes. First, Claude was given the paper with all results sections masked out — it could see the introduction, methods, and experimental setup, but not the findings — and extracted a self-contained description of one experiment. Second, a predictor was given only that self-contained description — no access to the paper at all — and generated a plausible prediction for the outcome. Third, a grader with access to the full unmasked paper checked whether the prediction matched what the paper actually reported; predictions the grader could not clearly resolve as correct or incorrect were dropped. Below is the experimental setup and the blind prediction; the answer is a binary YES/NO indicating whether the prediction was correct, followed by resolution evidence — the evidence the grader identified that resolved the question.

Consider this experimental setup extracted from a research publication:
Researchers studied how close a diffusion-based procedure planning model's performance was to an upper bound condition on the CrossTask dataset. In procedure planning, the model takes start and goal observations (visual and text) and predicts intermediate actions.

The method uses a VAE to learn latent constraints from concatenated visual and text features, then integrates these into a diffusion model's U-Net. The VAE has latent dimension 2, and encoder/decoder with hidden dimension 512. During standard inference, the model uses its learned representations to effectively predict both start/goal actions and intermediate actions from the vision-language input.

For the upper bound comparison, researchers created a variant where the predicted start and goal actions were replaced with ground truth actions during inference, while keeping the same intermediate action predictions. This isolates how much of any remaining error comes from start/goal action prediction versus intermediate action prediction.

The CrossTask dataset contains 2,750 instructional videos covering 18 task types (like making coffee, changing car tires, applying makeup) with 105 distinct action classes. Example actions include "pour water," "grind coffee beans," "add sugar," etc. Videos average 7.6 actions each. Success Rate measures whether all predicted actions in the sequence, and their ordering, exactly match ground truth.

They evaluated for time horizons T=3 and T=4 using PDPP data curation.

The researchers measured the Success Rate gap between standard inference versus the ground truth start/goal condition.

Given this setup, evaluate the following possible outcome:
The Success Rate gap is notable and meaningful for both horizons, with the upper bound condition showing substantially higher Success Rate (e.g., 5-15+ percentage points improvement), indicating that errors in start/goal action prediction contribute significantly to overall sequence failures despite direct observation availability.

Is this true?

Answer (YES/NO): NO